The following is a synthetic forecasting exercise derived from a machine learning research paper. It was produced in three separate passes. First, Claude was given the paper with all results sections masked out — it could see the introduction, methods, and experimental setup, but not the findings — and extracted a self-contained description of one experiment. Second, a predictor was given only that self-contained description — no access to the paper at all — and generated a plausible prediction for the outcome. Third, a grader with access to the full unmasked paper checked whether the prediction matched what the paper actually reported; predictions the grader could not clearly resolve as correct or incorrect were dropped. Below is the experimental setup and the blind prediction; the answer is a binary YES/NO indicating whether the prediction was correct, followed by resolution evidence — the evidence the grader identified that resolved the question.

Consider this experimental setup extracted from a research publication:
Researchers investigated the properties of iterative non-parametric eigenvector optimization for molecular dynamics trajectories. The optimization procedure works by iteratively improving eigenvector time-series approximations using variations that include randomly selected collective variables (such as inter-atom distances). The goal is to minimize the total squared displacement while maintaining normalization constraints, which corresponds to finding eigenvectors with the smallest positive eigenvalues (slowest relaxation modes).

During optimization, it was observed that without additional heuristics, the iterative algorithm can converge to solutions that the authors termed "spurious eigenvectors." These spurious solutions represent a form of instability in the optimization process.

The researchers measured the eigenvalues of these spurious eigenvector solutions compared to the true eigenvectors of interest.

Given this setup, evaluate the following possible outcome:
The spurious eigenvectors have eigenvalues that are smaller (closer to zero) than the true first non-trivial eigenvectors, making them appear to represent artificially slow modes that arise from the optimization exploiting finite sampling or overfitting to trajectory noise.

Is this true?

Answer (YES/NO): NO